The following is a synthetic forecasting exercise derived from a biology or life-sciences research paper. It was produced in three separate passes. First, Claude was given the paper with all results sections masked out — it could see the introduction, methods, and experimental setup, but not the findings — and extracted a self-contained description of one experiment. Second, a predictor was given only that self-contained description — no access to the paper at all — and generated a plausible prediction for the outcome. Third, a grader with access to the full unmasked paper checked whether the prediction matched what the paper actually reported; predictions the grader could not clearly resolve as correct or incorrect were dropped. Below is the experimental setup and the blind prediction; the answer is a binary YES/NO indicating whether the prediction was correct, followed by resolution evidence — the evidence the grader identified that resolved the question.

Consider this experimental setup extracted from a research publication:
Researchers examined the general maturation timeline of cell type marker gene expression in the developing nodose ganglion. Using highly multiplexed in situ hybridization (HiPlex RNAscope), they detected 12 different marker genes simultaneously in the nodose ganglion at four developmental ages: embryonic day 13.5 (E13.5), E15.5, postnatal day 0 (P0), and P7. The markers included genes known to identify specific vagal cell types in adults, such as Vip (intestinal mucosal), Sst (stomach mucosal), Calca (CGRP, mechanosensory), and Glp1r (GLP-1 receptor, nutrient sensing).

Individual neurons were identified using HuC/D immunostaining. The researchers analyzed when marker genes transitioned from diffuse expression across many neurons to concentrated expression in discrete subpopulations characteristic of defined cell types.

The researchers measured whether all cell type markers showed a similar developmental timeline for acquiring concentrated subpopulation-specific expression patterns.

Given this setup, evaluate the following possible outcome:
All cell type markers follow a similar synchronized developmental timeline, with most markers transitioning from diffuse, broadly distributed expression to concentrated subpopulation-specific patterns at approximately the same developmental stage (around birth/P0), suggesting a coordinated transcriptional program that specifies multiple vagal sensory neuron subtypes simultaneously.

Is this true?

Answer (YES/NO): NO